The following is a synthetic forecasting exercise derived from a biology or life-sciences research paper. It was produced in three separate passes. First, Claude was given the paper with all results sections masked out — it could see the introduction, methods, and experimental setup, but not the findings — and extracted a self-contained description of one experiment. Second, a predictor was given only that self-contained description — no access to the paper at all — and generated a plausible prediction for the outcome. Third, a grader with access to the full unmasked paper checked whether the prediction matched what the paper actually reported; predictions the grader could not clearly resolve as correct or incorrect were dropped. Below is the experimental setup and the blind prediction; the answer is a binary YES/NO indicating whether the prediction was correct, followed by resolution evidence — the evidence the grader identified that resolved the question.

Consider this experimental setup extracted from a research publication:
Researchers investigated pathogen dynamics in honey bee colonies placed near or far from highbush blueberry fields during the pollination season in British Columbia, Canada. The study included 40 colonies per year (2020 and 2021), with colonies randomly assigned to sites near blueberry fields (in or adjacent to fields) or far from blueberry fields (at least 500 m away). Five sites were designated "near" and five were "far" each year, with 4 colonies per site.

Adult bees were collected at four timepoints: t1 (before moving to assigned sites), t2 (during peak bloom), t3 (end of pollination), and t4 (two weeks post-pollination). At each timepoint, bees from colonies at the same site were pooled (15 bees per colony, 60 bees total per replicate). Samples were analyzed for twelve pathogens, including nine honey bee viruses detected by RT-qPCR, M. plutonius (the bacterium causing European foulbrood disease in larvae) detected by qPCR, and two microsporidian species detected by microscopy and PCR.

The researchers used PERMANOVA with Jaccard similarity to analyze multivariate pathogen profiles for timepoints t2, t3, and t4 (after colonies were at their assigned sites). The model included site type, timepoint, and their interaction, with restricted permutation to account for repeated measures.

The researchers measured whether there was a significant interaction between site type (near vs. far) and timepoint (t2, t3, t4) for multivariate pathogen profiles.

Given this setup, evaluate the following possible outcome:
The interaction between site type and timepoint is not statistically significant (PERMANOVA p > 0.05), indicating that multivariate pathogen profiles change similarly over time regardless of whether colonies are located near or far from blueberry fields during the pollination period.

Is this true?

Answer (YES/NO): NO